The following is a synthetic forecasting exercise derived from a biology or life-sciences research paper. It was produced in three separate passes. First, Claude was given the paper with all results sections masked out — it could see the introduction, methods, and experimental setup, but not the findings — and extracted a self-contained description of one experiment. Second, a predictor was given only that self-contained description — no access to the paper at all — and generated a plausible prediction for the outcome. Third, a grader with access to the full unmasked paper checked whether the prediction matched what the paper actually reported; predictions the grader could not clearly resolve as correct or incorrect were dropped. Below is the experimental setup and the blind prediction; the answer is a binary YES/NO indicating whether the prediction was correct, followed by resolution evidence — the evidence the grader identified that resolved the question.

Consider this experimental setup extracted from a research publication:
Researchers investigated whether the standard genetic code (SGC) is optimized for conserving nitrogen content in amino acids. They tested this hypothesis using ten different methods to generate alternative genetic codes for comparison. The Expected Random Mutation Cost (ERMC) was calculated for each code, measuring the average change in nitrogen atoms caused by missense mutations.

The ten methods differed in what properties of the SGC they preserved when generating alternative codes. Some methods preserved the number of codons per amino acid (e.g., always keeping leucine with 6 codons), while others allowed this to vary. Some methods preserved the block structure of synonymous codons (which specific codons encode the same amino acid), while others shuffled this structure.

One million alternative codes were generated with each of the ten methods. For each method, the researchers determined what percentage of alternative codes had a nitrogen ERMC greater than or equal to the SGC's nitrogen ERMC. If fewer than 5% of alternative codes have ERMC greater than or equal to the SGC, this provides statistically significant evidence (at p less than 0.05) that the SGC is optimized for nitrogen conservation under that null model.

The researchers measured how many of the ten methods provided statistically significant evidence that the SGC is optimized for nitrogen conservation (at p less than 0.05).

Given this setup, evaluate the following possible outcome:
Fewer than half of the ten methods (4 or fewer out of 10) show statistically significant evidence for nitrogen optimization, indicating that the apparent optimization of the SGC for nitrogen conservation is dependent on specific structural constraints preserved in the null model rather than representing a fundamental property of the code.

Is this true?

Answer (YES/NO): YES